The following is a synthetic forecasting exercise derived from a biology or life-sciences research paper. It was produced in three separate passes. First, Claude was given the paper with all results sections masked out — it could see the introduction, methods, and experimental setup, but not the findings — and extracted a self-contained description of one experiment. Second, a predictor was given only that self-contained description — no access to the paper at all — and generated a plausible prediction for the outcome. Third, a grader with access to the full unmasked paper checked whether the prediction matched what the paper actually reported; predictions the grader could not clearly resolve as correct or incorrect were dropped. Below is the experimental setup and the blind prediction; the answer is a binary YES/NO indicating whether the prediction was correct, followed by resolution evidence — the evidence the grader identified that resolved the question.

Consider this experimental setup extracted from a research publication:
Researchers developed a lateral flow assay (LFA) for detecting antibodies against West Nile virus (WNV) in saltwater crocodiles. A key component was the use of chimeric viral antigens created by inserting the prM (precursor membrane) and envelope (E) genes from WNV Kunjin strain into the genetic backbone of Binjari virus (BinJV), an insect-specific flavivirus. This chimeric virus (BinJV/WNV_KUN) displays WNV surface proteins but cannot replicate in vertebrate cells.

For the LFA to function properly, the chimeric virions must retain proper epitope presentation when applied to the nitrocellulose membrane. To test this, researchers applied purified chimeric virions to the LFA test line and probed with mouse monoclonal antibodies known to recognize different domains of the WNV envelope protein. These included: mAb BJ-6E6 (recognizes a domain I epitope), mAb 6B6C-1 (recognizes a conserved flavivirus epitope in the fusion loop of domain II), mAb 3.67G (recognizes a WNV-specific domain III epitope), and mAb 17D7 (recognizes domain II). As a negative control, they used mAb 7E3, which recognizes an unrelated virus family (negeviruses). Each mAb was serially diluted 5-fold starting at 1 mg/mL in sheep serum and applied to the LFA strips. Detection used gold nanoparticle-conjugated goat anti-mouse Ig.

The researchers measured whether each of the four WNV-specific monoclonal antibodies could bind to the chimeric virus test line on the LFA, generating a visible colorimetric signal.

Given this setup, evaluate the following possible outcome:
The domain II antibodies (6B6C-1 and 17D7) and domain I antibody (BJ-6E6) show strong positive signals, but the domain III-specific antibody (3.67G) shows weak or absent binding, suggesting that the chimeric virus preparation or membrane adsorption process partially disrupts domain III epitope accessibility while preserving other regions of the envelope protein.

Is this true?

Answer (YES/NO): NO